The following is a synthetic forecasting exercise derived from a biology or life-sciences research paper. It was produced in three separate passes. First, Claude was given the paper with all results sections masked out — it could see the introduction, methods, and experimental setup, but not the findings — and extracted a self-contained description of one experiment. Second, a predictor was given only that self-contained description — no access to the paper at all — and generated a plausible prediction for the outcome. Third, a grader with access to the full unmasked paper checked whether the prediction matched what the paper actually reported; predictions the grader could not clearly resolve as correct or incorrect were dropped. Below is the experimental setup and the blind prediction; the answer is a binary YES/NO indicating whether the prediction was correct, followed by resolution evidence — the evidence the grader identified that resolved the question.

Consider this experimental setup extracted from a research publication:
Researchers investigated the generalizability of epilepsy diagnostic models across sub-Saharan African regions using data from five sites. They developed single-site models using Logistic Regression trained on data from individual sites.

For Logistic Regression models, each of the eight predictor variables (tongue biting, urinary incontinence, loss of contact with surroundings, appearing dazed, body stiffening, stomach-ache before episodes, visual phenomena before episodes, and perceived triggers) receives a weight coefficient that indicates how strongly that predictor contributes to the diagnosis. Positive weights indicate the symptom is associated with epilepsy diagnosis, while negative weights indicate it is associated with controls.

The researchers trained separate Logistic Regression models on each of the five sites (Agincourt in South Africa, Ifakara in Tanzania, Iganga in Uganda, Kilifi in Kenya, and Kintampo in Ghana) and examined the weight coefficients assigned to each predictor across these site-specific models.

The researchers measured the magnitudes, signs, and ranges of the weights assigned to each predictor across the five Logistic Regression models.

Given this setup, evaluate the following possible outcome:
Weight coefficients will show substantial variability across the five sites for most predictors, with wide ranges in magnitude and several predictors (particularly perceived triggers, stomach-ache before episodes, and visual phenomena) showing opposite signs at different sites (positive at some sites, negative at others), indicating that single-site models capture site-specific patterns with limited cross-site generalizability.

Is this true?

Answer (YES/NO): NO